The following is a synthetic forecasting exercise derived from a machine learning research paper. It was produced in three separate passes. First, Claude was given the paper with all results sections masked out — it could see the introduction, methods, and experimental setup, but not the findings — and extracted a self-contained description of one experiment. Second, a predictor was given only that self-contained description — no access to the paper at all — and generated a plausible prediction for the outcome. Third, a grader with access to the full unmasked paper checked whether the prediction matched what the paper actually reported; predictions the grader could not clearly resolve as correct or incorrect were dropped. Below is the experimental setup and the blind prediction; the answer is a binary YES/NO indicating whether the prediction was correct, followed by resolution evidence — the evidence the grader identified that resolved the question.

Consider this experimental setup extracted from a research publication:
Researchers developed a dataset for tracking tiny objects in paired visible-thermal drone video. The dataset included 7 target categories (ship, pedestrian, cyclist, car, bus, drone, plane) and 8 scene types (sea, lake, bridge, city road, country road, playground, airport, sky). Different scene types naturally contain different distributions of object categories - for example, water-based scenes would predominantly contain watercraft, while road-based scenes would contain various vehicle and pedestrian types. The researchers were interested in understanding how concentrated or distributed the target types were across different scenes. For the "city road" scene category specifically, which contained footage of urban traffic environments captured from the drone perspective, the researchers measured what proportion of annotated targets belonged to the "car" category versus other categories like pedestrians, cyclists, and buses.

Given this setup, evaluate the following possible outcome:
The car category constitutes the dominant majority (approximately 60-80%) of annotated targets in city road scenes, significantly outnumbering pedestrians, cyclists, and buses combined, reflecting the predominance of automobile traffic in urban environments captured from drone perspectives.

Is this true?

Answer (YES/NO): YES